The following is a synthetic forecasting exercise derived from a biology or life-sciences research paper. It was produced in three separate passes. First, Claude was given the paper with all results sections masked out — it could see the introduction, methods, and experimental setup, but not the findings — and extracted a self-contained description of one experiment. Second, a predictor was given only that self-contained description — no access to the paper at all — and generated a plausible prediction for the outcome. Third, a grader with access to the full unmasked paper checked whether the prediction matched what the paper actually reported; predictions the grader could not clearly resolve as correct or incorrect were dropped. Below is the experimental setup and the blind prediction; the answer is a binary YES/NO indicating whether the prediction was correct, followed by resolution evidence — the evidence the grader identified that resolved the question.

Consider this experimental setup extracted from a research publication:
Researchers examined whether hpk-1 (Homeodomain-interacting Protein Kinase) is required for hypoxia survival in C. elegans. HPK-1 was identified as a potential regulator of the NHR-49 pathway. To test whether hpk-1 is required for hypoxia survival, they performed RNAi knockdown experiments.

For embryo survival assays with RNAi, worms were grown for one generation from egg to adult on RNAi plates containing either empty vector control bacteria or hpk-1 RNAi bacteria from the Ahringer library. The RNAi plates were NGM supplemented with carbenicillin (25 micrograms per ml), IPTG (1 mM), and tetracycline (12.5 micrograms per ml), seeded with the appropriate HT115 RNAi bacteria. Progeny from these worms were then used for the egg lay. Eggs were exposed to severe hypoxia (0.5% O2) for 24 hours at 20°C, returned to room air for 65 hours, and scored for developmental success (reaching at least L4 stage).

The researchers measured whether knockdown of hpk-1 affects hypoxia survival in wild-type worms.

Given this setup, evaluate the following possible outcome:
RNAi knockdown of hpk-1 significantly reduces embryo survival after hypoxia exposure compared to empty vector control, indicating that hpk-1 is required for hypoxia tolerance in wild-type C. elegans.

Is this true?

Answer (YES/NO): YES